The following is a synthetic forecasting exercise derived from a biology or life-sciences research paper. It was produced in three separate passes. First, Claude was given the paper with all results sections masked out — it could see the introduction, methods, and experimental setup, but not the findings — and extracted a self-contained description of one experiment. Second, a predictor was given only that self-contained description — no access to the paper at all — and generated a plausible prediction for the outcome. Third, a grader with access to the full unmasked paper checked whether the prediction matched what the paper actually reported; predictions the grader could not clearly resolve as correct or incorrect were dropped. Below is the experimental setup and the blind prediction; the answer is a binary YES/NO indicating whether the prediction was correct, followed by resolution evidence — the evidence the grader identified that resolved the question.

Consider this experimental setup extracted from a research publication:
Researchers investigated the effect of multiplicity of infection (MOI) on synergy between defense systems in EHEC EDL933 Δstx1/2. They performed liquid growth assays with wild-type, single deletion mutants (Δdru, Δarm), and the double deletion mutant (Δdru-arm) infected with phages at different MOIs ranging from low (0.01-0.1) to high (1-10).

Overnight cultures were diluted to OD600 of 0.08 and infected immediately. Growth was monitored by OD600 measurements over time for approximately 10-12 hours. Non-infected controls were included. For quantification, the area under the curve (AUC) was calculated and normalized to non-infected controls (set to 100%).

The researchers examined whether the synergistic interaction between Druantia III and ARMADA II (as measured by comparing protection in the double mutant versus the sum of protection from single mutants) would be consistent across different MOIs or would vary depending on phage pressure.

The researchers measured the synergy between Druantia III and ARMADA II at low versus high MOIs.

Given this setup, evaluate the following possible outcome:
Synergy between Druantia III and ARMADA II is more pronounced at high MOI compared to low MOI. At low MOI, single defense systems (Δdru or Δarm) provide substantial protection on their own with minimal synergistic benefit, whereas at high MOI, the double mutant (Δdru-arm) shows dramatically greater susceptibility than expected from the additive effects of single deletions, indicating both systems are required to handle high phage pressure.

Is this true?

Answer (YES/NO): NO